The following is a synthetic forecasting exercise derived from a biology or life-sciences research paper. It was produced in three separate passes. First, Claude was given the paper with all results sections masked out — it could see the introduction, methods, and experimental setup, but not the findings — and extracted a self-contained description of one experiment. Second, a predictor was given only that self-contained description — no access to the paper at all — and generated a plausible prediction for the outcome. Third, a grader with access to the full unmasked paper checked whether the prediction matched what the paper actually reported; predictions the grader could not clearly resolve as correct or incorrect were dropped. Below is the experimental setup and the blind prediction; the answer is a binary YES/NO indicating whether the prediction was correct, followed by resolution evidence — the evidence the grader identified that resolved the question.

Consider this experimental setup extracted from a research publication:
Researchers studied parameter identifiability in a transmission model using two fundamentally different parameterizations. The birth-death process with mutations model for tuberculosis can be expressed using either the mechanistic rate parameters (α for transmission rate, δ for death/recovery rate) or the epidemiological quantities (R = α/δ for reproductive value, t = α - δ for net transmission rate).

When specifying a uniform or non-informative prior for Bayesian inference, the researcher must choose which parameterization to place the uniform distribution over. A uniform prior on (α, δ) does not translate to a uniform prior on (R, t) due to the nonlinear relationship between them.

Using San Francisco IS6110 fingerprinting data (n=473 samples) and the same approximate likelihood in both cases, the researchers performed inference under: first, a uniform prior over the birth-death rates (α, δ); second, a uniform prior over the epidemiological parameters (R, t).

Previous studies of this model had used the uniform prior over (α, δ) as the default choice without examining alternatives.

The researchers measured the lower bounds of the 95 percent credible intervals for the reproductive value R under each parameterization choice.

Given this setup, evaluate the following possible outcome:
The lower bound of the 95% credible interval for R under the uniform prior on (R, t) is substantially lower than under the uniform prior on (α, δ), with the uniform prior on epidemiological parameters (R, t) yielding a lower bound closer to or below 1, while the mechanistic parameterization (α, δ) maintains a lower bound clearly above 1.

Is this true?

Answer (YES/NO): NO